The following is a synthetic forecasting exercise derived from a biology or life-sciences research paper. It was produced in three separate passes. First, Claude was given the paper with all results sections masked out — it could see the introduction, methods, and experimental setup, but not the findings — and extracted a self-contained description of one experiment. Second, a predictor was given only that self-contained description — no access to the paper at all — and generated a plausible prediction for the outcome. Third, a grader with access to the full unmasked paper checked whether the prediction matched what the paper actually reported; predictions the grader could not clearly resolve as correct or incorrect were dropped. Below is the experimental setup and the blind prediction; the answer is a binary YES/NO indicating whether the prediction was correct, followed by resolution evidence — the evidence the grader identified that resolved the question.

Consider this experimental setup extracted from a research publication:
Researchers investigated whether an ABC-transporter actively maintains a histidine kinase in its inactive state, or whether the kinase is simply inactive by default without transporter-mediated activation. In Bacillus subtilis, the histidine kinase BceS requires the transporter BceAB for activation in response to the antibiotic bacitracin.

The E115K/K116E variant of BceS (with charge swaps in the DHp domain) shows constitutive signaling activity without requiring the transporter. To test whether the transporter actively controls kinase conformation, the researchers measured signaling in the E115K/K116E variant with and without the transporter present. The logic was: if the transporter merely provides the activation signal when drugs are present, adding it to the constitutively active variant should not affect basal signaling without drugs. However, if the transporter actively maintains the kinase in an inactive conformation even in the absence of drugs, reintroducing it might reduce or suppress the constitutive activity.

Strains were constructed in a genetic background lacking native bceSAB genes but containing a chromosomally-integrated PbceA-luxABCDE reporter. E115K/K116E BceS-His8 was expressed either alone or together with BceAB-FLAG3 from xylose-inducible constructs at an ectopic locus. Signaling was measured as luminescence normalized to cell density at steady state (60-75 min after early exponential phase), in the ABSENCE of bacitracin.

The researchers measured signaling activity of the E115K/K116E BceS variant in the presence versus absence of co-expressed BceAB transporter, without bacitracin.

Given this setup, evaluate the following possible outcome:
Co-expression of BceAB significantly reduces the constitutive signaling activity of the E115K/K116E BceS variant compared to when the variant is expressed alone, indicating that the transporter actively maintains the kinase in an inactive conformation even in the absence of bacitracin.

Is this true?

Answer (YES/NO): YES